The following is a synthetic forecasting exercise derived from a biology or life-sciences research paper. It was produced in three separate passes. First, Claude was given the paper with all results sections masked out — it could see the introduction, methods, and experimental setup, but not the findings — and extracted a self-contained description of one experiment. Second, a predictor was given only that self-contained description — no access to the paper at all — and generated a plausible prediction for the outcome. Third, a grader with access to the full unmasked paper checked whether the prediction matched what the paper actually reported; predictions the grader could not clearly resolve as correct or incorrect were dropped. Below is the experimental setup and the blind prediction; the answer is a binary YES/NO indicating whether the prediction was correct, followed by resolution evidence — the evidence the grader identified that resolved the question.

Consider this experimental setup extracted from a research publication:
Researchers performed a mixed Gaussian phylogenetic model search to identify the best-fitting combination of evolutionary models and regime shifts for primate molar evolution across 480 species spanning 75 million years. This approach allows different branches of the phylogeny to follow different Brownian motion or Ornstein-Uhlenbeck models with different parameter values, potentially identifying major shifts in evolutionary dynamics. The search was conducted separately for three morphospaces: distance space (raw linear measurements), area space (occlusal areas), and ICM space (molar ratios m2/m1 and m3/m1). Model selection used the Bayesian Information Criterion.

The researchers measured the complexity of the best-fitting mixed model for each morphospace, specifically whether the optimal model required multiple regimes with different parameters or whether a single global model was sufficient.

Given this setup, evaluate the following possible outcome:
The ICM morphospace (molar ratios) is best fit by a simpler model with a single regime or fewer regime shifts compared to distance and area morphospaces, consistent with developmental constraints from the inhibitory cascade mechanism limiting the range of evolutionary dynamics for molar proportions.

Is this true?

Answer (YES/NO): YES